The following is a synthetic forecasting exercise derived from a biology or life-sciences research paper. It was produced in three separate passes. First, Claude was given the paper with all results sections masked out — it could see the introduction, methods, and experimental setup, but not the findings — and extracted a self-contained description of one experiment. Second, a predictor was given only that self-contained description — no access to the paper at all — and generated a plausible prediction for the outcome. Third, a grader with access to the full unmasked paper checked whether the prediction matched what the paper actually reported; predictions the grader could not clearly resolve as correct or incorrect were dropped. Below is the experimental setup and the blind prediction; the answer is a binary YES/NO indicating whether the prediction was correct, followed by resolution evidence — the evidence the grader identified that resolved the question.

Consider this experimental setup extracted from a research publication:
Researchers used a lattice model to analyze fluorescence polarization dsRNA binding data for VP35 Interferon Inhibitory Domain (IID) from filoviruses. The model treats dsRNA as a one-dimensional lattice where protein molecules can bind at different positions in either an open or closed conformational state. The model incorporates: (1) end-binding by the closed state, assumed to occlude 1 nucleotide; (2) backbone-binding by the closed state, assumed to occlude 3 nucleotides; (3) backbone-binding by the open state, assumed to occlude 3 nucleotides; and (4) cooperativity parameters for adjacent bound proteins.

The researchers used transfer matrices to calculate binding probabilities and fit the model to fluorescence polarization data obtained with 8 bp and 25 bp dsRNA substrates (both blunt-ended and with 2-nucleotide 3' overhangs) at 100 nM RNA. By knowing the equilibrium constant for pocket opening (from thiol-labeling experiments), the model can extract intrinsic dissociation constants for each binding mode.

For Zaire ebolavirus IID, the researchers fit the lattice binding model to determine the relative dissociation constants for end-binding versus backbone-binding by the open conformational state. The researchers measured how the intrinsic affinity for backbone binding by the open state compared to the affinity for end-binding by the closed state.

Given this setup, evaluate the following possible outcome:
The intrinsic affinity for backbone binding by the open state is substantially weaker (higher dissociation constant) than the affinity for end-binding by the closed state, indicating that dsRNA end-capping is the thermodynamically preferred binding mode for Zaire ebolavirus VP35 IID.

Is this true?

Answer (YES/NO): YES